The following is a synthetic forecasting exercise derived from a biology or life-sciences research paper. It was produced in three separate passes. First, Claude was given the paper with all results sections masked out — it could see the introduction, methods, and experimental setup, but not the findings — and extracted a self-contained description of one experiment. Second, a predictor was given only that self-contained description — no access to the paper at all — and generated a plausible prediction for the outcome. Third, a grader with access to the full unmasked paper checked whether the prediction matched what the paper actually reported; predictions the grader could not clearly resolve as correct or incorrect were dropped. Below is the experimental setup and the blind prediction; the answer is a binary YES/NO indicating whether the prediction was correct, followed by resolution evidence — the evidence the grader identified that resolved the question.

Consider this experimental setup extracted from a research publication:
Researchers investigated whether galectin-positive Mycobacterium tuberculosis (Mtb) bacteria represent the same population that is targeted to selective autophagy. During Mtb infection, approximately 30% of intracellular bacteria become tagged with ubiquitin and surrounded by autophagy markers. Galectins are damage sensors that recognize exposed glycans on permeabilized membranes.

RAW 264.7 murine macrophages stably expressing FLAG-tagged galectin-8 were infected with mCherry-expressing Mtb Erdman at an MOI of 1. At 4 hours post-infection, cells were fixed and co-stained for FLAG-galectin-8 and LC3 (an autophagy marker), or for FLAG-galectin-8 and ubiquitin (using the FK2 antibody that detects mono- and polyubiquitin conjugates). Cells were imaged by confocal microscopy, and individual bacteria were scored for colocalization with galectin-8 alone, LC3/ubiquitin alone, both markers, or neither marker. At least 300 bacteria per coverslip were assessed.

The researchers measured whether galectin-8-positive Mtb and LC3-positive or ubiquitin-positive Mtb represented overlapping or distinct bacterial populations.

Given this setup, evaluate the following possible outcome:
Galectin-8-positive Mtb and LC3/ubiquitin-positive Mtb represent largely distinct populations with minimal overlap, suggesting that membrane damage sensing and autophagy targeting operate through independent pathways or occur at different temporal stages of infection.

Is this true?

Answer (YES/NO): NO